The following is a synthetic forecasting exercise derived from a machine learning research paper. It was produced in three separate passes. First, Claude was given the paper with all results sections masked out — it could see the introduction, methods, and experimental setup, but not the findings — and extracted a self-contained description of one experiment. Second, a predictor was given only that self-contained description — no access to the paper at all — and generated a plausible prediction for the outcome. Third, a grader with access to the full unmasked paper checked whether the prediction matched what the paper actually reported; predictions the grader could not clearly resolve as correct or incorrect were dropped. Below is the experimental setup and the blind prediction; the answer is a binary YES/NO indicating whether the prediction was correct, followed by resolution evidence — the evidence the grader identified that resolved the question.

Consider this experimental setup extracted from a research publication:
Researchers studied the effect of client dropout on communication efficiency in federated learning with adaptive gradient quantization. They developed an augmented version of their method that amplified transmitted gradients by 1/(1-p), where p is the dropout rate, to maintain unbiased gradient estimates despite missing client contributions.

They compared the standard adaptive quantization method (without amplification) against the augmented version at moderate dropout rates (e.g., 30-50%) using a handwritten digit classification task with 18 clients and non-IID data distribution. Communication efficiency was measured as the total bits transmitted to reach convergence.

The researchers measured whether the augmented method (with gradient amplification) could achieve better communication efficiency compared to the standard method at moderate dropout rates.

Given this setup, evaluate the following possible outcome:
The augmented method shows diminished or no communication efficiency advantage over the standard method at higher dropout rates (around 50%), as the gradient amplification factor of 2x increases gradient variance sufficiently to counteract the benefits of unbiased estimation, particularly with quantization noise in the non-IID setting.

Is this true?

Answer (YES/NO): NO